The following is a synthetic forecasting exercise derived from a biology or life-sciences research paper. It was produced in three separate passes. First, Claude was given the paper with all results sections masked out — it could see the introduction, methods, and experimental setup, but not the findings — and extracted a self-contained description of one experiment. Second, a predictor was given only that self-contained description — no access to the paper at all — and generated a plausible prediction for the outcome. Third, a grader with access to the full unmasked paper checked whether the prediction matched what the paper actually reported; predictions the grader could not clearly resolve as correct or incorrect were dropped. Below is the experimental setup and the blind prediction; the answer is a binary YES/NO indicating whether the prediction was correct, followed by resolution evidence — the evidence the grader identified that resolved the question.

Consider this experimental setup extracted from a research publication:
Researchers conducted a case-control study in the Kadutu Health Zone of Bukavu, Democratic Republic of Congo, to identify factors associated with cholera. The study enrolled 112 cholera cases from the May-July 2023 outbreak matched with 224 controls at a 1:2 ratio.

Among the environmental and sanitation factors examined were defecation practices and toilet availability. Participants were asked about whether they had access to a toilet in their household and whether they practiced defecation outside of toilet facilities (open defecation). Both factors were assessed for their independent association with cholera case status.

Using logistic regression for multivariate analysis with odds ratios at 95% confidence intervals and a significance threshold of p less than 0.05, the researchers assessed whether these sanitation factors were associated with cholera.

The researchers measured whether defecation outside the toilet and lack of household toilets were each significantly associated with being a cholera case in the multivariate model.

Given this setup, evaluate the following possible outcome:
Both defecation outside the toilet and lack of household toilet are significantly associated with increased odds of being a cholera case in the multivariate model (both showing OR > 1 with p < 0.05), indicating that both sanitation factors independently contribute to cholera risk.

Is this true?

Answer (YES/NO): YES